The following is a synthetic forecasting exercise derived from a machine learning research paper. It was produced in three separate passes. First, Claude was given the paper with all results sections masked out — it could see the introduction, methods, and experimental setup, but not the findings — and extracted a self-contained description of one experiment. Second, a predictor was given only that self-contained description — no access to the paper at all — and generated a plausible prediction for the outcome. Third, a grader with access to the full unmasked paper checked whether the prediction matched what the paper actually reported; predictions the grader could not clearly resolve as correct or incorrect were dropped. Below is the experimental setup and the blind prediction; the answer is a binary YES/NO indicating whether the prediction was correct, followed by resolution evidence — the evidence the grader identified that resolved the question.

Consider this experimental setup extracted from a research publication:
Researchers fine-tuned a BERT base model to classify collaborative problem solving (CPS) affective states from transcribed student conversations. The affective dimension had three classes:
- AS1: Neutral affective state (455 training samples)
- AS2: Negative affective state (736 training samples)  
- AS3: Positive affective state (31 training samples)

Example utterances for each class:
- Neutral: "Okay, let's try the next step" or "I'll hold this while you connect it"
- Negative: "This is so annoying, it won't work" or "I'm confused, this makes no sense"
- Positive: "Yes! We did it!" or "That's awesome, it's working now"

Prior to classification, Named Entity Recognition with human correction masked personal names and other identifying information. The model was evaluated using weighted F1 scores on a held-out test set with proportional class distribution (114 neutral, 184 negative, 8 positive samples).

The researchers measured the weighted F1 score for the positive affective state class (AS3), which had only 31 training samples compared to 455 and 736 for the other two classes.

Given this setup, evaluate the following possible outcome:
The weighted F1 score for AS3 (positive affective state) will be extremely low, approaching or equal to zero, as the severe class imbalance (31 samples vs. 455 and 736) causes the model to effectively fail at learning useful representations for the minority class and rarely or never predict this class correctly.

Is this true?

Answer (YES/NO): NO